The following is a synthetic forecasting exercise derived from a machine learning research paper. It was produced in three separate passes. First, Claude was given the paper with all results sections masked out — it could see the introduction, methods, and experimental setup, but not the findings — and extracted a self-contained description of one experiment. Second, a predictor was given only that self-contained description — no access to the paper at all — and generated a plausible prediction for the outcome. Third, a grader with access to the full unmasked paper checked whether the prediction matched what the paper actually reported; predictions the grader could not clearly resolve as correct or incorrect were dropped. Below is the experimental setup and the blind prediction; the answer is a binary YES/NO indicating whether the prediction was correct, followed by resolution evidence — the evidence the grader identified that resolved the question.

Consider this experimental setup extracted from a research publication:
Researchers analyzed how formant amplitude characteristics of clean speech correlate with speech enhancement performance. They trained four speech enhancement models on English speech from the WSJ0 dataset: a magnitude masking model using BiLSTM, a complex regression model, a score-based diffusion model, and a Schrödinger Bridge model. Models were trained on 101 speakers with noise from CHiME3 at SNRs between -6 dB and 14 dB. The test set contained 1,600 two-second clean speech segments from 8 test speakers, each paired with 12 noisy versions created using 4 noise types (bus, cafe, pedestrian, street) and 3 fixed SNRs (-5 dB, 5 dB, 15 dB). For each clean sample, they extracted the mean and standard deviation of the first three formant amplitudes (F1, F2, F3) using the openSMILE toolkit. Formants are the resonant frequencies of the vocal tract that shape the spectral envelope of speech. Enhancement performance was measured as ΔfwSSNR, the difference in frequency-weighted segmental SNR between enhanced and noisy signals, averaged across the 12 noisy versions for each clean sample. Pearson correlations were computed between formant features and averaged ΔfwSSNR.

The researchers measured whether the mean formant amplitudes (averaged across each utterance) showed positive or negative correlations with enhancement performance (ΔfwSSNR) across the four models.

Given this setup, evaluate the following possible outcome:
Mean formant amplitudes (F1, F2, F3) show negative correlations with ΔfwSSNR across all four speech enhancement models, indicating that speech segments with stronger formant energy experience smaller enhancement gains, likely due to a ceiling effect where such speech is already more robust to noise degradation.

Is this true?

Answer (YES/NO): NO